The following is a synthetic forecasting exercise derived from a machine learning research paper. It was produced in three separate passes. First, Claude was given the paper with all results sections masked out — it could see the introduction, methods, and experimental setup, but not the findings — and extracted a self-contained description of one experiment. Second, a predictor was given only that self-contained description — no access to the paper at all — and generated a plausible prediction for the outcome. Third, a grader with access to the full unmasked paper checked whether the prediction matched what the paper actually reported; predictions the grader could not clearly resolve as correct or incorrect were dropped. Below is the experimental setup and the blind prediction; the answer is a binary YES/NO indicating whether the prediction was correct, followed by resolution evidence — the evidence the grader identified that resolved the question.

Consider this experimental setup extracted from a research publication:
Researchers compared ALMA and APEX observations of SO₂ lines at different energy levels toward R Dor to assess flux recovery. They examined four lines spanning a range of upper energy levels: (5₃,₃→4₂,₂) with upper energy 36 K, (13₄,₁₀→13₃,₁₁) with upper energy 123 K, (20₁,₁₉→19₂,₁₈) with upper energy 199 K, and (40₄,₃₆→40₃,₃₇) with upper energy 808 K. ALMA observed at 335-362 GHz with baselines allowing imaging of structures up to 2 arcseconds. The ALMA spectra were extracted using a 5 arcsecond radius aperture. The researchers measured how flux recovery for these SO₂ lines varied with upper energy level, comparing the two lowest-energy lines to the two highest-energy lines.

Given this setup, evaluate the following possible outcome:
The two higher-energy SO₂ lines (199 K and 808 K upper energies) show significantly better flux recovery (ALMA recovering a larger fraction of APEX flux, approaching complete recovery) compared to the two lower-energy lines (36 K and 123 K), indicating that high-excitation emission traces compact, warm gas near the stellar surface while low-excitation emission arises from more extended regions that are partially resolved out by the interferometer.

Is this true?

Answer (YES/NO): YES